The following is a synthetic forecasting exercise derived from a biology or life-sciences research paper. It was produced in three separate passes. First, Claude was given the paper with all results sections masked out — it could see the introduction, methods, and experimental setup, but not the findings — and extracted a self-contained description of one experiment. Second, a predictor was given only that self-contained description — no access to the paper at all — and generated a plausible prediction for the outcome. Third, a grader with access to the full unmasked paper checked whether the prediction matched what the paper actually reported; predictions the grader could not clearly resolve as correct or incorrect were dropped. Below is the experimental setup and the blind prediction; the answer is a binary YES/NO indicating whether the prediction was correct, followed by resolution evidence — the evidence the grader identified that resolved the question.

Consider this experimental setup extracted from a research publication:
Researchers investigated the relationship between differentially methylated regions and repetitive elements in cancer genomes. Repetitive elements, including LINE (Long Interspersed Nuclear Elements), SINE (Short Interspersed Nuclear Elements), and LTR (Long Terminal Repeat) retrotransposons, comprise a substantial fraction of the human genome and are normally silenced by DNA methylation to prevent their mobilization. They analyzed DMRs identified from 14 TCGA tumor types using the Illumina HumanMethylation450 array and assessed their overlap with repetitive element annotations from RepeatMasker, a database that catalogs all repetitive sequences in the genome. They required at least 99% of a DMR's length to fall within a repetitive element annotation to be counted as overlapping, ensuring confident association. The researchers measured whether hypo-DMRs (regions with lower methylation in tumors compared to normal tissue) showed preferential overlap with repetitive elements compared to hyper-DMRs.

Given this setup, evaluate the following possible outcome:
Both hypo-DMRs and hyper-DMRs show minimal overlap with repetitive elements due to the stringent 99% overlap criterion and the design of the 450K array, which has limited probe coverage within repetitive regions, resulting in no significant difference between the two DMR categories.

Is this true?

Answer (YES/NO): NO